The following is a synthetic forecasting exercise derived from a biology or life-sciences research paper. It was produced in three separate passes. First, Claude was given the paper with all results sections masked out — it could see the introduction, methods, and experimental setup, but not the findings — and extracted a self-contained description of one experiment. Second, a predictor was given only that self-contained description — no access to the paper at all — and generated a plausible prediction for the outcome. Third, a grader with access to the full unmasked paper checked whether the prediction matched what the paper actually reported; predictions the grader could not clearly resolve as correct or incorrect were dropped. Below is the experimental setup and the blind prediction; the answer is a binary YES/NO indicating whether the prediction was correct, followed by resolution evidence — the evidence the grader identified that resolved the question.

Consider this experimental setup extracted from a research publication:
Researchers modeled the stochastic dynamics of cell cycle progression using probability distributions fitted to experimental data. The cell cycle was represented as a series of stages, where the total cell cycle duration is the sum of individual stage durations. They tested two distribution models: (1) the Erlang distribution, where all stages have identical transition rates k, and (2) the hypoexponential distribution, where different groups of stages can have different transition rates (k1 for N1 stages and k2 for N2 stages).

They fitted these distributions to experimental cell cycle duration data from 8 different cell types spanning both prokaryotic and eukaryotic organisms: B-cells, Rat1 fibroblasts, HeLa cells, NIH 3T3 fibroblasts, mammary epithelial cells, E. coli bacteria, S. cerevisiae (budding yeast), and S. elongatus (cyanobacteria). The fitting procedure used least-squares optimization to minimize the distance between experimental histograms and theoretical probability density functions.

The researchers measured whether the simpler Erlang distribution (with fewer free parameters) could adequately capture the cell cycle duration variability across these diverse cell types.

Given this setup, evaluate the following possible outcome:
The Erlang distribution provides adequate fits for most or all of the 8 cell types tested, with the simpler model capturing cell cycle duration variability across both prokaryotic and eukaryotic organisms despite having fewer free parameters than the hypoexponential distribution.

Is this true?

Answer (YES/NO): YES